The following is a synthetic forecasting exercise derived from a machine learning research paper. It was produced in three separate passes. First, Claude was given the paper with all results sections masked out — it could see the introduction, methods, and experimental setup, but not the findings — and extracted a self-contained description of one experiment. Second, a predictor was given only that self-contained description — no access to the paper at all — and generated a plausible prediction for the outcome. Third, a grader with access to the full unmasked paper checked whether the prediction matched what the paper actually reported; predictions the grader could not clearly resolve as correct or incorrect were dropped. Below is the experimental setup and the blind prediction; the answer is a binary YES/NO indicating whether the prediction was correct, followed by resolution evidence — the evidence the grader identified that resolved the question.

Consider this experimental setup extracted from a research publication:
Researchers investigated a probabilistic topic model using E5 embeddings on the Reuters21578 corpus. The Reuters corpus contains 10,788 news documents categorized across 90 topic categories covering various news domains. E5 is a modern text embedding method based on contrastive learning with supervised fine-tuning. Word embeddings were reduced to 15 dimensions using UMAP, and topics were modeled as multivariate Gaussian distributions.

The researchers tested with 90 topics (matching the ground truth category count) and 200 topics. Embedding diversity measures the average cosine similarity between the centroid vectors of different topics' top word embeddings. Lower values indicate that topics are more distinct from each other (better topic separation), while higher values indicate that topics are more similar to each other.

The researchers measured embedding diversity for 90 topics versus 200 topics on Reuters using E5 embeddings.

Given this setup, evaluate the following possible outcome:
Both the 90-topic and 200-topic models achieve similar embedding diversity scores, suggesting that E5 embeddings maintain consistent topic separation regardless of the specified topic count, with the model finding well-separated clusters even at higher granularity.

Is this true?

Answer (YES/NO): NO